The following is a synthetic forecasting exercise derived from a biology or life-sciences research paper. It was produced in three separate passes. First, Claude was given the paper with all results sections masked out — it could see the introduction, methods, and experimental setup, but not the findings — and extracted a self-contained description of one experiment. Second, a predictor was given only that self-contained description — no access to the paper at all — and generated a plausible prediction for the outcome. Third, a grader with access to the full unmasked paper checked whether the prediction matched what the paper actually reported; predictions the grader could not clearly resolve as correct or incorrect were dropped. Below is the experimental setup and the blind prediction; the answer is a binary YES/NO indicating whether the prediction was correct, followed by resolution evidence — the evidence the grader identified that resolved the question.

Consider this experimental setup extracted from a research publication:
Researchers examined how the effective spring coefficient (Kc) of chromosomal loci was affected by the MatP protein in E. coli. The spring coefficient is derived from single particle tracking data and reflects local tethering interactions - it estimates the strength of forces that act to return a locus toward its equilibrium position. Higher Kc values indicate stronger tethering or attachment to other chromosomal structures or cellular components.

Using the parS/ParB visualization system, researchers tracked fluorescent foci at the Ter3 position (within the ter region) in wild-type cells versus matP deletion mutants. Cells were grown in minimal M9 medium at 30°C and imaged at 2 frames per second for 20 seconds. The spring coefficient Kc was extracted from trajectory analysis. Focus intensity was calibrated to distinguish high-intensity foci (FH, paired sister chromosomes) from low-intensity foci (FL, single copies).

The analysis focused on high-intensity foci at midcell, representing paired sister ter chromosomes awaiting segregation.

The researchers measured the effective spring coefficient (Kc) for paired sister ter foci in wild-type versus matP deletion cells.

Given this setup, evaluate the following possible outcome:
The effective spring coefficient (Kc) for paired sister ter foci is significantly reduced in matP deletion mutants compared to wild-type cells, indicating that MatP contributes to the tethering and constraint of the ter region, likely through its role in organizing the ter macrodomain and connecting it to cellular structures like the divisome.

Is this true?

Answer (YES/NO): YES